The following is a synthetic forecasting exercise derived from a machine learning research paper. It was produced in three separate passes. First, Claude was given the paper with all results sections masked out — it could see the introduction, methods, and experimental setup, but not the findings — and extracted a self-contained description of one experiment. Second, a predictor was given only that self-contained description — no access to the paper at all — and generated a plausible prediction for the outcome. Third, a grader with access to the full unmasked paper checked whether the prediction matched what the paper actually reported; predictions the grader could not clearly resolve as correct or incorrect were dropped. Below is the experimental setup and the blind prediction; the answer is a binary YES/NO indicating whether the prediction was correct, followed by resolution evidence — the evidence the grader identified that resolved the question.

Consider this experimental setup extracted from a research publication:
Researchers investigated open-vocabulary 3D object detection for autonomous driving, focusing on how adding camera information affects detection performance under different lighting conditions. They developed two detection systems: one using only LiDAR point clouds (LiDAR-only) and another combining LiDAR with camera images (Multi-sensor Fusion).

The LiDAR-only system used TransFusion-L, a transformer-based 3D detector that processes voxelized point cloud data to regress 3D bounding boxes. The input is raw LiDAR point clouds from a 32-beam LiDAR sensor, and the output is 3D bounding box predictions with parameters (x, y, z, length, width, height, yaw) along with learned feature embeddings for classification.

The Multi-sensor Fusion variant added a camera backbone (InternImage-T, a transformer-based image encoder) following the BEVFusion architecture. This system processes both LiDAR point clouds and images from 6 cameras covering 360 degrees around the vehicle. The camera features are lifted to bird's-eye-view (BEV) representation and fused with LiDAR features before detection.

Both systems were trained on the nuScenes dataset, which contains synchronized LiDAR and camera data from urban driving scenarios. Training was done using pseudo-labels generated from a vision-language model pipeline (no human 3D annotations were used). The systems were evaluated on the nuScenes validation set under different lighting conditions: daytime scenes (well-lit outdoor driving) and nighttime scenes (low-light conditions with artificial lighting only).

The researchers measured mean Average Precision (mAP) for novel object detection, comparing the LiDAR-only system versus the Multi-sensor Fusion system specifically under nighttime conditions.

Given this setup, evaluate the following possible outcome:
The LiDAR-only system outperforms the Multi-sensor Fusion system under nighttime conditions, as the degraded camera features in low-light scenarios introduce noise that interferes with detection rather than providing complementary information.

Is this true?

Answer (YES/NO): YES